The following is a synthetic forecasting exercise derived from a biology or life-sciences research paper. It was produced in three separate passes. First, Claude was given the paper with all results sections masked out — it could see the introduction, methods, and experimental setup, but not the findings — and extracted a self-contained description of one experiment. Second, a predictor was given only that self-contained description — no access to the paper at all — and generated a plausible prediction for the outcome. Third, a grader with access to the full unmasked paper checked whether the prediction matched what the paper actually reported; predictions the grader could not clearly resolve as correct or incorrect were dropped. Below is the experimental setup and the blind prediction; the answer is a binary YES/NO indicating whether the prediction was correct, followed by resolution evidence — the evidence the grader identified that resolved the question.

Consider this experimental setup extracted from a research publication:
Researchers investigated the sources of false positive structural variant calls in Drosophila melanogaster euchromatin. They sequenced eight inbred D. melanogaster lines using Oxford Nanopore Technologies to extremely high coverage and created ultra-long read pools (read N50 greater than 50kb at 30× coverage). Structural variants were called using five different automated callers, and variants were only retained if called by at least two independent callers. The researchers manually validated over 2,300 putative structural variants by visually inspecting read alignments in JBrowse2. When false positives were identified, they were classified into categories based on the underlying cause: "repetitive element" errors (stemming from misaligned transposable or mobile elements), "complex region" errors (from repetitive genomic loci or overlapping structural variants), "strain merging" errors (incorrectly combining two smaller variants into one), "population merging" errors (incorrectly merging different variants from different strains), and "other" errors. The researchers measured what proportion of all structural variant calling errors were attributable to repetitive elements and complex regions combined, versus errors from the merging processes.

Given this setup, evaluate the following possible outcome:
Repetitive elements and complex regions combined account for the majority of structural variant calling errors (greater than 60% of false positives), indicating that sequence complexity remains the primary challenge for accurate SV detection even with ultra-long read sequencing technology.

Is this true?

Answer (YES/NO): NO